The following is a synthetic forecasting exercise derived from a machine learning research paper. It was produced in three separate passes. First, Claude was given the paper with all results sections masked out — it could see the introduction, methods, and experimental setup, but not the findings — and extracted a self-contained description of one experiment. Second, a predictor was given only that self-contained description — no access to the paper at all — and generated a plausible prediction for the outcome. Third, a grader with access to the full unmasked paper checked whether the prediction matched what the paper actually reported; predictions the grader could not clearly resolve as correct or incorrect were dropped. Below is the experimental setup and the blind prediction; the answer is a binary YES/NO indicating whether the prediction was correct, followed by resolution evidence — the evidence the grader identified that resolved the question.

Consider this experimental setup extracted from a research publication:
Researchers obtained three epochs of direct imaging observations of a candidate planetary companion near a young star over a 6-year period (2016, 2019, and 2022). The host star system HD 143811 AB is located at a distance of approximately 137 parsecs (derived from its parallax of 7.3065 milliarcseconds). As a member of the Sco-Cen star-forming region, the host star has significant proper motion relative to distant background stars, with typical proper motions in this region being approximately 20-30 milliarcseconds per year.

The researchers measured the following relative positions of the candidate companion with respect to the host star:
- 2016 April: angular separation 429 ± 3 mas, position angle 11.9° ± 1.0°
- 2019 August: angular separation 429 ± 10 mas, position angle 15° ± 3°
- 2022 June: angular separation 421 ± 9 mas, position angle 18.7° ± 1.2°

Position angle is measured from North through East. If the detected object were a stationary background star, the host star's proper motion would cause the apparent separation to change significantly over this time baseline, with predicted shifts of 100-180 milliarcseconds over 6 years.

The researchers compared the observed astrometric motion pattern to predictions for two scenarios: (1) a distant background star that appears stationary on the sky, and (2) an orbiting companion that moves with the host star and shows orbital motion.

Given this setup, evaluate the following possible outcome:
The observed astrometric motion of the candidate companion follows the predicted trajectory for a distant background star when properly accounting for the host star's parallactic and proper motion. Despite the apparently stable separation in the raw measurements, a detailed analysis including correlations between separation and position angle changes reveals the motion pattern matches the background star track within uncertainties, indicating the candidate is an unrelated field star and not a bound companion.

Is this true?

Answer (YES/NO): NO